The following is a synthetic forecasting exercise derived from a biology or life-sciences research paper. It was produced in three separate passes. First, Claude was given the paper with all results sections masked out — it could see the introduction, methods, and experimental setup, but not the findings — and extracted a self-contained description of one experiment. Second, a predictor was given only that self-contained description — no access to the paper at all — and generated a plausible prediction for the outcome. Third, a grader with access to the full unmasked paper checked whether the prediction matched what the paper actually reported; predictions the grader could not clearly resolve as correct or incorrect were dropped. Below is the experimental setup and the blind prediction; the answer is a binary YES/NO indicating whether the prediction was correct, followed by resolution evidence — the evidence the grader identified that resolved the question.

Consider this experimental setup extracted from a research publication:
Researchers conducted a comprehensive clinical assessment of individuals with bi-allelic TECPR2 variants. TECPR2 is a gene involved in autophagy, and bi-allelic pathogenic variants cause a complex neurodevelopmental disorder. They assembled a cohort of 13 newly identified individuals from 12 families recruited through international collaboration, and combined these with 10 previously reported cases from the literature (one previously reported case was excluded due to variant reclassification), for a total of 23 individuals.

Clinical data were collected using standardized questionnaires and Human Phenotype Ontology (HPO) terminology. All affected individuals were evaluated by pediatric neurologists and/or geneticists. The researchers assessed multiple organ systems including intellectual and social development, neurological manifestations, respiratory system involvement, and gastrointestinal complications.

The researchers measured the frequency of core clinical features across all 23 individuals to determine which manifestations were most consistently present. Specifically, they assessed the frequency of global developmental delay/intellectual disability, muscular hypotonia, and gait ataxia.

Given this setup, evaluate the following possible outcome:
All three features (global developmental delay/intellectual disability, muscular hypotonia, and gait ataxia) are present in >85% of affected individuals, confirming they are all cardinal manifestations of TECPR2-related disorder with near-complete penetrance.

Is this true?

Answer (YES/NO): YES